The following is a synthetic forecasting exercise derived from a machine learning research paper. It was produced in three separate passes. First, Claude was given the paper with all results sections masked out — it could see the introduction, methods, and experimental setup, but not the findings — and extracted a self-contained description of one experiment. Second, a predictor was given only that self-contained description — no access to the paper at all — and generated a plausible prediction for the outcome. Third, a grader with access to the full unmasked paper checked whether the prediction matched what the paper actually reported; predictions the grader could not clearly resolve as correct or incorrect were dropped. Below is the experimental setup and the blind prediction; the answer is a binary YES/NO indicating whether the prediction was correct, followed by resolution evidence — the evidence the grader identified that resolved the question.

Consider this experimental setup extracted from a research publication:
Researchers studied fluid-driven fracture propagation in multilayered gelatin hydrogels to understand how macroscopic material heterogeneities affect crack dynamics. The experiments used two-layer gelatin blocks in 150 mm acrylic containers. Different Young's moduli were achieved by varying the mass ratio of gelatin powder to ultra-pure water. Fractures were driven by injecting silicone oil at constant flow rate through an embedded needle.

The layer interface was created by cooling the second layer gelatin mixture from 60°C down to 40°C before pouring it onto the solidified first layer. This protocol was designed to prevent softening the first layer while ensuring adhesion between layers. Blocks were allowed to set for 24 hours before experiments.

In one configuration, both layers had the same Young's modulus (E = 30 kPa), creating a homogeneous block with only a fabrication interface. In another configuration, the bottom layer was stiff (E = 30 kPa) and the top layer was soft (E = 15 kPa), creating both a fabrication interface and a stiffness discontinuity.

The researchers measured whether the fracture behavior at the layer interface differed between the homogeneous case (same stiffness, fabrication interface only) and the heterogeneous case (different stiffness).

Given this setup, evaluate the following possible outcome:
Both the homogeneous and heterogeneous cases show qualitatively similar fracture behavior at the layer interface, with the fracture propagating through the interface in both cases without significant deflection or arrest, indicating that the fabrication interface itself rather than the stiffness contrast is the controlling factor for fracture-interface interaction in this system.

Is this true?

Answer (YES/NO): NO